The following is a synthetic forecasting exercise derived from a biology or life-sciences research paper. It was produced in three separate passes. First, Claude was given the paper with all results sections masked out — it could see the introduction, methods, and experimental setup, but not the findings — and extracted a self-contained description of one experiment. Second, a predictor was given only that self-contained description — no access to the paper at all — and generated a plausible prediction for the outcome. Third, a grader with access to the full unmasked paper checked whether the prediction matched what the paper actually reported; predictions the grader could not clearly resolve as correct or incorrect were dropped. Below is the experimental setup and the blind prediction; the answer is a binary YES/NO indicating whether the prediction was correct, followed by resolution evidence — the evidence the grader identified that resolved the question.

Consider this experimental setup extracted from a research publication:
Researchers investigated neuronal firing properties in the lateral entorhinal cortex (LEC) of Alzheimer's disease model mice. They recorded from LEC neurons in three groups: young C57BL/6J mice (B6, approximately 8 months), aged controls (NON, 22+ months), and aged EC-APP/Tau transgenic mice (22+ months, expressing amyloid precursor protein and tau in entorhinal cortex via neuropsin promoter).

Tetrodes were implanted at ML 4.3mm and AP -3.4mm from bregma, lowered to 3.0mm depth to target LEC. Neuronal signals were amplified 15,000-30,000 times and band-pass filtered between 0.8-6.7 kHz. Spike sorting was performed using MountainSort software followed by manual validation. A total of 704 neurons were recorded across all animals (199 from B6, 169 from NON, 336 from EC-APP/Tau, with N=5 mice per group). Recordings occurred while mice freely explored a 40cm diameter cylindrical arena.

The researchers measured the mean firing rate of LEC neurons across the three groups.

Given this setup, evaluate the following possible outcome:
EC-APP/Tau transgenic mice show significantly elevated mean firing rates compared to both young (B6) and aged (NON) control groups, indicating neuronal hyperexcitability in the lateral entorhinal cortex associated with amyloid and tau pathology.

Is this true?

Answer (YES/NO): YES